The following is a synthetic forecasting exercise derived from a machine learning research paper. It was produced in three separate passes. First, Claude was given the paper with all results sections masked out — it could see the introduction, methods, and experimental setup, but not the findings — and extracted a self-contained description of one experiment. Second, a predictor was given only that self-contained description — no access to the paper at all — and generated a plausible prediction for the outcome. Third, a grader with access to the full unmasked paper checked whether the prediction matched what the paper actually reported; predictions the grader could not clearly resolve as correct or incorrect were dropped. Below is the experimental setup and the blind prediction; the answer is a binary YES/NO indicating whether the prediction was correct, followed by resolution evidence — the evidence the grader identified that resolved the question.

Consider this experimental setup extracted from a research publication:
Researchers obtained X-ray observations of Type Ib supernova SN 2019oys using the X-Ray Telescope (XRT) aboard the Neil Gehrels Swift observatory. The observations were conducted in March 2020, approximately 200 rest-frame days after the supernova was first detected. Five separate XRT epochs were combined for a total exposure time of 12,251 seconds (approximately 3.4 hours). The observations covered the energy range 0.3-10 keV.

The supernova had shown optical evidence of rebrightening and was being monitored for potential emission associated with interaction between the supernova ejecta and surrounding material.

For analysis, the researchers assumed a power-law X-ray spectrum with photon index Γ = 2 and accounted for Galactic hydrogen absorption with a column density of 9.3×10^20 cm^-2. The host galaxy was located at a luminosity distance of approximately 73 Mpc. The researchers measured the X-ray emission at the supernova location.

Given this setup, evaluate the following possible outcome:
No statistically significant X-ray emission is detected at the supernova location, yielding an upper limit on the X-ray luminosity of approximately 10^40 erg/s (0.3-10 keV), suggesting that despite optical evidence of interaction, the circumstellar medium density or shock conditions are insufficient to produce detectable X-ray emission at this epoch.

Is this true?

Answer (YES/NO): NO